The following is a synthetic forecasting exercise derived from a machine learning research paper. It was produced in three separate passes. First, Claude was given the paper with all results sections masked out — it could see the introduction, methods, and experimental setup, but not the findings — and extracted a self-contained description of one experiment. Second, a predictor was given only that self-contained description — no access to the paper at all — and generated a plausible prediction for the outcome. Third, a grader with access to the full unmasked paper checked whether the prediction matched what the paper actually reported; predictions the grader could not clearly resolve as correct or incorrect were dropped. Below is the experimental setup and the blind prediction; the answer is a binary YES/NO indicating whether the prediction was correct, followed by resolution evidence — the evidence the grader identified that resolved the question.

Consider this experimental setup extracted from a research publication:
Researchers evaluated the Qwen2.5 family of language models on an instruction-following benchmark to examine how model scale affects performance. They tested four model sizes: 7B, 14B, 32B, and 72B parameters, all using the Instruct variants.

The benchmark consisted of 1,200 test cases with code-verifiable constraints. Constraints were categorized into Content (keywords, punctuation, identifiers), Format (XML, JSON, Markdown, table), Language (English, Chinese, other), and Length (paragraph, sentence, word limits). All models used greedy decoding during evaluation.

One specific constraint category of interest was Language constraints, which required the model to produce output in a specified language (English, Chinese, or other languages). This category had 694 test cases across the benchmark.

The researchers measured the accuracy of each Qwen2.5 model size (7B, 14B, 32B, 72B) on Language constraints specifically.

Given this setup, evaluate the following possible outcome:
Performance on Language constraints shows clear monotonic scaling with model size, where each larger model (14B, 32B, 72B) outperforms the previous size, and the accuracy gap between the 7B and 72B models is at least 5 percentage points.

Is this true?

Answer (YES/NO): NO